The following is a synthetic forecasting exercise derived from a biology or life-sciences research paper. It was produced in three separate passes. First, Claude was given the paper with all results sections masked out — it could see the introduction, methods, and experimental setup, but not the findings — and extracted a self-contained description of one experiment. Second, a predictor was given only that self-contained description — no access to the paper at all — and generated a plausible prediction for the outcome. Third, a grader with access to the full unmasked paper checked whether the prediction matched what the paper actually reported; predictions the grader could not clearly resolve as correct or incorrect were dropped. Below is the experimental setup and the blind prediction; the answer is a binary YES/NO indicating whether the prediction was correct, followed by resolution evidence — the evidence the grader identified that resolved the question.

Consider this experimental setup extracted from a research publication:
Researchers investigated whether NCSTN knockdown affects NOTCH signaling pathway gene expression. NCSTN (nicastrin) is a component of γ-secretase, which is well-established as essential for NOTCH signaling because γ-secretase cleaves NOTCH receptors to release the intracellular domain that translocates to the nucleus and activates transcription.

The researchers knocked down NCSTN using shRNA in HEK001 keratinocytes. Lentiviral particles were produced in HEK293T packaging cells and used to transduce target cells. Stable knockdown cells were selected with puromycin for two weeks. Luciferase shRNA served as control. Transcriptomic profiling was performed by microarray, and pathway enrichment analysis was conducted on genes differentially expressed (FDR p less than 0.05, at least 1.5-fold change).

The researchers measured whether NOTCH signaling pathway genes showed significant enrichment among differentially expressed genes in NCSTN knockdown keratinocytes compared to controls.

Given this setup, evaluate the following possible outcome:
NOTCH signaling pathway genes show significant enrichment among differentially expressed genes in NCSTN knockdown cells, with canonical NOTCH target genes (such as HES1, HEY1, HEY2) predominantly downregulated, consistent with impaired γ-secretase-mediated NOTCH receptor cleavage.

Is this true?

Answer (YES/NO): NO